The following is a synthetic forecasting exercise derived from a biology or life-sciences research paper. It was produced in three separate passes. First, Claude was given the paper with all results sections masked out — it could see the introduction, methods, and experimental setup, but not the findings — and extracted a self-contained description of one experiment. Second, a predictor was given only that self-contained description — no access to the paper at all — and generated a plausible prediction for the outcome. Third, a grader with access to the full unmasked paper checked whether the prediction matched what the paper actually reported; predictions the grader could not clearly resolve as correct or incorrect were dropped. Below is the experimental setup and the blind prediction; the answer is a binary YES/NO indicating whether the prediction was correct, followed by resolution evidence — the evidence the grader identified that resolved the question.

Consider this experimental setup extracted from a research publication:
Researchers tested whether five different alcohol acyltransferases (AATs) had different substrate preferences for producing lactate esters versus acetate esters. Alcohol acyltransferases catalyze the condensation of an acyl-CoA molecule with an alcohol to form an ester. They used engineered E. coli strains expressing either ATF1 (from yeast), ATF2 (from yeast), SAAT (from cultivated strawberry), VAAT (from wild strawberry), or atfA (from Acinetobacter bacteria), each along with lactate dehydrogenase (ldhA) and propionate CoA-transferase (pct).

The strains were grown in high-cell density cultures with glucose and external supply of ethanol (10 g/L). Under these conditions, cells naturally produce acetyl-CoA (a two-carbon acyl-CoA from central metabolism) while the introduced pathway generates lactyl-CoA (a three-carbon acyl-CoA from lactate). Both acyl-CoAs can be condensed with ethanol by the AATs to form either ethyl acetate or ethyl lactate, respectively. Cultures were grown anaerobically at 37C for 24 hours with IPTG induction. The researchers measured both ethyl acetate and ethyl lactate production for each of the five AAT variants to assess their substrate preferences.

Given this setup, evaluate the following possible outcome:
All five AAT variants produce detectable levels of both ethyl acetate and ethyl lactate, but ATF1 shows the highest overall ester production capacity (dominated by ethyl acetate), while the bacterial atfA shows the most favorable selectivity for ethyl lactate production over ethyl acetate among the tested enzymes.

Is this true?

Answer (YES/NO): NO